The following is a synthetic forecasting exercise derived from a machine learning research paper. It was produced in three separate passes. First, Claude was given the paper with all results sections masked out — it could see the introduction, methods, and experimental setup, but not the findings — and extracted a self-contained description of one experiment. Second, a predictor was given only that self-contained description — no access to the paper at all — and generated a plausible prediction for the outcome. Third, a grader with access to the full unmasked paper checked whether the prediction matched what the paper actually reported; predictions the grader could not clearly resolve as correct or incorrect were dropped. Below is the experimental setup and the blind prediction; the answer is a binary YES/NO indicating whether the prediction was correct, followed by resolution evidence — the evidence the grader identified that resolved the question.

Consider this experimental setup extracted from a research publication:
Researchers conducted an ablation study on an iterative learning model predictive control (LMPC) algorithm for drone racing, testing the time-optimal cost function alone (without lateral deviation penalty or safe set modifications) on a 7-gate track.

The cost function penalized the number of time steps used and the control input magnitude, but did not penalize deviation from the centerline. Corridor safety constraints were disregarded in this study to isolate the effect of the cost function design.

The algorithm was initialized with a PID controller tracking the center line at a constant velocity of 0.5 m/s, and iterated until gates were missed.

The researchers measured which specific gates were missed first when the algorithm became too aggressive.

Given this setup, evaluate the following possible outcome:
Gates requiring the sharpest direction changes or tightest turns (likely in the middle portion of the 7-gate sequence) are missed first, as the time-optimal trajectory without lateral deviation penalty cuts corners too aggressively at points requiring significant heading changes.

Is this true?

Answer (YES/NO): YES